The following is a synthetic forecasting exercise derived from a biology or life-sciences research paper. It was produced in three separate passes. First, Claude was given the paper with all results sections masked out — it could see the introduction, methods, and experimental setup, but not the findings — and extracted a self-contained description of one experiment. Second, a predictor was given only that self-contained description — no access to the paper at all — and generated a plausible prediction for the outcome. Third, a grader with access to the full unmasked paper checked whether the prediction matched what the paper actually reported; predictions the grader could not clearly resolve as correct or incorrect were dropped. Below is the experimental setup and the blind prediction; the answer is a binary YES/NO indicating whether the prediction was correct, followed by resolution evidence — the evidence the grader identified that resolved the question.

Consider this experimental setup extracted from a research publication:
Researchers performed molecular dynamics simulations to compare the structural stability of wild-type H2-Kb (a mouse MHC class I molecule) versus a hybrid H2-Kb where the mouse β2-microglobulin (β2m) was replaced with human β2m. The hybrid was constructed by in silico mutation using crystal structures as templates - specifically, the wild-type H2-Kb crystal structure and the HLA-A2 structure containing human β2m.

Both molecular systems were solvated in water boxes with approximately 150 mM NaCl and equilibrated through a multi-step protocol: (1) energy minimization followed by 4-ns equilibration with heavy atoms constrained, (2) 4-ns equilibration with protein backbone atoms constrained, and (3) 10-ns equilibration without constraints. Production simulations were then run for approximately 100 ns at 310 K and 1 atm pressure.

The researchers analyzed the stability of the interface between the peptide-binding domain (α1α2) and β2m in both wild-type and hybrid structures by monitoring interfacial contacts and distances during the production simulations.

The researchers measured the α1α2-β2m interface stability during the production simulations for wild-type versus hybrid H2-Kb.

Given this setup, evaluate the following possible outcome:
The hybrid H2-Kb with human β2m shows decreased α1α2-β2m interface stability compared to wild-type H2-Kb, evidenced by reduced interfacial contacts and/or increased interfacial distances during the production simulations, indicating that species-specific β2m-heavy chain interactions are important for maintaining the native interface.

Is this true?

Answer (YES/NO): NO